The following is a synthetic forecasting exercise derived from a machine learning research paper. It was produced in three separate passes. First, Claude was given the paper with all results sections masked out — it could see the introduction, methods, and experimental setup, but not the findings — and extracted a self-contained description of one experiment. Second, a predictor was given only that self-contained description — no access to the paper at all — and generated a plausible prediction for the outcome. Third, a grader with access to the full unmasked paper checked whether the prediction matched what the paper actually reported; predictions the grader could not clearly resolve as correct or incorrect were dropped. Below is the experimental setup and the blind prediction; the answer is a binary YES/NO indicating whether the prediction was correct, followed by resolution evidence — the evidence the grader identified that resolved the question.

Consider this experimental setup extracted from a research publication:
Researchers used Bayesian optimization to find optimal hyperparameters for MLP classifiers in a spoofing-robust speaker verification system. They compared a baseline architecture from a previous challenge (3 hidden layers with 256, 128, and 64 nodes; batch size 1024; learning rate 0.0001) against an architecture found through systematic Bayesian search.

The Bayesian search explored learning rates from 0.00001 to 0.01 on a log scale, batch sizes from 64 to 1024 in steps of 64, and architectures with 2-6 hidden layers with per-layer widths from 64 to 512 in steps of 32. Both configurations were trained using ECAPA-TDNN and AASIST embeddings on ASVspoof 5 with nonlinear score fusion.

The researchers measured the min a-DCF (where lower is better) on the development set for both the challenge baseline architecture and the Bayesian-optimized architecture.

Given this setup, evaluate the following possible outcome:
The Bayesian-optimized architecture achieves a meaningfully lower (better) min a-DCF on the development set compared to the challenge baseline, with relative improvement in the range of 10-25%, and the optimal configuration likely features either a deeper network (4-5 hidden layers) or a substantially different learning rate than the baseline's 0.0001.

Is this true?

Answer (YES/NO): NO